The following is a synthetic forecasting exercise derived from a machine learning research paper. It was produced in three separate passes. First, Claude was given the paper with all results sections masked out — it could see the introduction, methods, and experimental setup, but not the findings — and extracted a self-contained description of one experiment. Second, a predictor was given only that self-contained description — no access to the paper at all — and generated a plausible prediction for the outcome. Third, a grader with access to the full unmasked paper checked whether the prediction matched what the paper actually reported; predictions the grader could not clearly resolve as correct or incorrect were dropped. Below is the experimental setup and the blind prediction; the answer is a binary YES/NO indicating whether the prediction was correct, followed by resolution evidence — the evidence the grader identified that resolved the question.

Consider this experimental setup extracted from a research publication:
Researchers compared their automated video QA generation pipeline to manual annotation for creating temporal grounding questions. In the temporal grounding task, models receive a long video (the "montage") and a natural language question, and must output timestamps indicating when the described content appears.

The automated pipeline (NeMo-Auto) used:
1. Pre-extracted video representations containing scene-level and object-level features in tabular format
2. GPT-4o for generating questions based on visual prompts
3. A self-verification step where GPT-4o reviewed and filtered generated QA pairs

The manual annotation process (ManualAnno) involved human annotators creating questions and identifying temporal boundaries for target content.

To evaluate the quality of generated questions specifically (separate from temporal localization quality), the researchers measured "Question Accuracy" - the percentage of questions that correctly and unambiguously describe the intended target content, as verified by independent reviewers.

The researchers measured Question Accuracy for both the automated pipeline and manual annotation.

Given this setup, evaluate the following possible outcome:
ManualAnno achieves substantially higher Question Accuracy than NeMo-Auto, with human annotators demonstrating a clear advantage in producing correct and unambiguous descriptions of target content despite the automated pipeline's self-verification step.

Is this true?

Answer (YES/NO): NO